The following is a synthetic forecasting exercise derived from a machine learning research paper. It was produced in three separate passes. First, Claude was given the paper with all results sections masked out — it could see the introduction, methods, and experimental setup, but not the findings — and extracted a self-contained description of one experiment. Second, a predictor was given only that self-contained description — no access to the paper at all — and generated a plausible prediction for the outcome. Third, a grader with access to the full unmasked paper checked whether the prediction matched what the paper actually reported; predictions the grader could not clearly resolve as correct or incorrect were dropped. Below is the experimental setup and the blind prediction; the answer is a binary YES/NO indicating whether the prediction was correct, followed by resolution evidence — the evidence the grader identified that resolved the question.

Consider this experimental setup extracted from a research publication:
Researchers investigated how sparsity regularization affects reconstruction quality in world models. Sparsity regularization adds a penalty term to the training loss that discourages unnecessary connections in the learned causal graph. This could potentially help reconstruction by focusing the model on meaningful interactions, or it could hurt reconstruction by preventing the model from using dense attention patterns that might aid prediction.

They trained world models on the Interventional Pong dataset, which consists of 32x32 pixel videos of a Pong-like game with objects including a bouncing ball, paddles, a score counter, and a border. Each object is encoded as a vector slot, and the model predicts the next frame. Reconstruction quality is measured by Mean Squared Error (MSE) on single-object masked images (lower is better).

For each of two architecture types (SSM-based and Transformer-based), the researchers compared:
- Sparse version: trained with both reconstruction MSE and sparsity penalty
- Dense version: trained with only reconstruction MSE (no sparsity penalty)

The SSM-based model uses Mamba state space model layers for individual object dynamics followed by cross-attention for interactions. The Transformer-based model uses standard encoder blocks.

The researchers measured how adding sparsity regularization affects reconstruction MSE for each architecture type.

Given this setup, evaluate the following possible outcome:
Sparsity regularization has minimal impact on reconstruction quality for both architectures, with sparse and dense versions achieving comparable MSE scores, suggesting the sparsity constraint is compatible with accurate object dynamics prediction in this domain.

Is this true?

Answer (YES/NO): NO